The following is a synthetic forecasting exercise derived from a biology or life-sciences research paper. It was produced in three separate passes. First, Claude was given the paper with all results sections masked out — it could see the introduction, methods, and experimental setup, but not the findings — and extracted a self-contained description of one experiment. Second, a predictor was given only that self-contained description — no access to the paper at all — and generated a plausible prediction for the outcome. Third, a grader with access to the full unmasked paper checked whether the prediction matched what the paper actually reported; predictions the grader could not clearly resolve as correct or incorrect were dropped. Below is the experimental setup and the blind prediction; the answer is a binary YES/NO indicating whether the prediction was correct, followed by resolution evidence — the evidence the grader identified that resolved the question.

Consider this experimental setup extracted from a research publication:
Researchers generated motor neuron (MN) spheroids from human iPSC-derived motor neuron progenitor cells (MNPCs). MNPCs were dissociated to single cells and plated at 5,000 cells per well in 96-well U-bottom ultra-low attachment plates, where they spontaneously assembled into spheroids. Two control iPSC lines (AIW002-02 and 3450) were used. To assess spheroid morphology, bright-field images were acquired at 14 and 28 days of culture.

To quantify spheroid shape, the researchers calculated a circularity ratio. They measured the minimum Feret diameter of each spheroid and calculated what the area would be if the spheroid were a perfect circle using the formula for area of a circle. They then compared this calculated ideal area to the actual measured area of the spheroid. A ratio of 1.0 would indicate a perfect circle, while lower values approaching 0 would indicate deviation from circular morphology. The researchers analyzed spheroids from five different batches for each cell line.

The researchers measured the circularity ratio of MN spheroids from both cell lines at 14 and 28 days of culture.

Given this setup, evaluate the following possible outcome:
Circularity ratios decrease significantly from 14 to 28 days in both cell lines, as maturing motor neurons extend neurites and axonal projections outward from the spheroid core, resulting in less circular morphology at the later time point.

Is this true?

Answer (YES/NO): NO